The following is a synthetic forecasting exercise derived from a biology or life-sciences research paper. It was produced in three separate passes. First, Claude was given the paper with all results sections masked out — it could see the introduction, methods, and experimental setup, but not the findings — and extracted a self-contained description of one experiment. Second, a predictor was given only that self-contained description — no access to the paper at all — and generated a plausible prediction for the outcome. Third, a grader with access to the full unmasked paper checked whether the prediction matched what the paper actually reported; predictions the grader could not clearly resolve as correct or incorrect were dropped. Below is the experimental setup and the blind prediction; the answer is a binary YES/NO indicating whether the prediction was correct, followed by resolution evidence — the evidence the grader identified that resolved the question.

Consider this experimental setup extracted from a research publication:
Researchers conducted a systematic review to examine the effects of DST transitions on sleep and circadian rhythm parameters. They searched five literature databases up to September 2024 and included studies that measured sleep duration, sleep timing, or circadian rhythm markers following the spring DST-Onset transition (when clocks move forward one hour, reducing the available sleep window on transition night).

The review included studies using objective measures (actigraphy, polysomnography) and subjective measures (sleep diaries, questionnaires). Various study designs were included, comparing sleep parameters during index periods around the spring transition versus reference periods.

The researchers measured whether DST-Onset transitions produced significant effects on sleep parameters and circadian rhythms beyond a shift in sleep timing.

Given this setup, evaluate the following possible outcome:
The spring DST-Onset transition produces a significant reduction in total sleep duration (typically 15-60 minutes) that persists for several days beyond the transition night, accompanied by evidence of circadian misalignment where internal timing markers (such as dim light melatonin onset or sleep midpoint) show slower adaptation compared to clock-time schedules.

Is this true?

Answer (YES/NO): NO